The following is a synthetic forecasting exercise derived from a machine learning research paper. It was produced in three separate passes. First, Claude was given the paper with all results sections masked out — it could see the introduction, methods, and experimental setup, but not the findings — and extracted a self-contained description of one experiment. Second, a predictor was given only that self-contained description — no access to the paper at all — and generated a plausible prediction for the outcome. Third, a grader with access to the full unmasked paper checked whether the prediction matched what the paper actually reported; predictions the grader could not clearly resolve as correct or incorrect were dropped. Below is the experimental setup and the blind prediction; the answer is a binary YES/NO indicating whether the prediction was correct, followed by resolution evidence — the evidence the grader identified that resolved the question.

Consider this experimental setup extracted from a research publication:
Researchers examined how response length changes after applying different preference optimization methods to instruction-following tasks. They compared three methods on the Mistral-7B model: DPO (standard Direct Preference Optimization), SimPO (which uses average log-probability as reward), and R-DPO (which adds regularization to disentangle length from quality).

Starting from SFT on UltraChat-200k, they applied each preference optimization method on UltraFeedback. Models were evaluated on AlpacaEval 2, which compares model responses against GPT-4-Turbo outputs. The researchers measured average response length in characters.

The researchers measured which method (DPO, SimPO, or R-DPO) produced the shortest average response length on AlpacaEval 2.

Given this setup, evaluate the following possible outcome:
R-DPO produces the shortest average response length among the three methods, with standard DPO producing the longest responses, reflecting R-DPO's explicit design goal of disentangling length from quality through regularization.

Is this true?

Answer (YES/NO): NO